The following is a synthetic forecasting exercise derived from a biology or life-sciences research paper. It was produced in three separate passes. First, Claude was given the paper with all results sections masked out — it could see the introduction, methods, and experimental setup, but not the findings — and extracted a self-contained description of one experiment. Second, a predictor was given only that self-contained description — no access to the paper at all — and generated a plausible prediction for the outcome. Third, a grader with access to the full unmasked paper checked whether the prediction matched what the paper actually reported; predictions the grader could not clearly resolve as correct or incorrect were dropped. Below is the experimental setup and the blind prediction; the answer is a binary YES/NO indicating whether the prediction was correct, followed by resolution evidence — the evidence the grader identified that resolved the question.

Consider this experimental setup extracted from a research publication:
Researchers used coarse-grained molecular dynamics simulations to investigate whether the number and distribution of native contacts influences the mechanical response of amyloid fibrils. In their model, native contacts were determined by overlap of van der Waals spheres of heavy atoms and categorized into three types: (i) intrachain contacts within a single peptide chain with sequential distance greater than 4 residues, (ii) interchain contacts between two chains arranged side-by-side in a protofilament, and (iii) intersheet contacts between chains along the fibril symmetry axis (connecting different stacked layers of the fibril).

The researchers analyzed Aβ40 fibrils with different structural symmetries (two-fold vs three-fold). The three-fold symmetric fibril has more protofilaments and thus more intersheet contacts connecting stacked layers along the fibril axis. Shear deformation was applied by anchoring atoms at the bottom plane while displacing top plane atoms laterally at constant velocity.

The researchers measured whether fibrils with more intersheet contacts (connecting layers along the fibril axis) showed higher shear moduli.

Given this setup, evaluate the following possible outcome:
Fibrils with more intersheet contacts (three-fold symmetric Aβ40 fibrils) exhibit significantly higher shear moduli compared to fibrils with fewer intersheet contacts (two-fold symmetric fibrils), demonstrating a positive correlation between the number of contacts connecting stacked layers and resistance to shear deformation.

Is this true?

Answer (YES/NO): NO